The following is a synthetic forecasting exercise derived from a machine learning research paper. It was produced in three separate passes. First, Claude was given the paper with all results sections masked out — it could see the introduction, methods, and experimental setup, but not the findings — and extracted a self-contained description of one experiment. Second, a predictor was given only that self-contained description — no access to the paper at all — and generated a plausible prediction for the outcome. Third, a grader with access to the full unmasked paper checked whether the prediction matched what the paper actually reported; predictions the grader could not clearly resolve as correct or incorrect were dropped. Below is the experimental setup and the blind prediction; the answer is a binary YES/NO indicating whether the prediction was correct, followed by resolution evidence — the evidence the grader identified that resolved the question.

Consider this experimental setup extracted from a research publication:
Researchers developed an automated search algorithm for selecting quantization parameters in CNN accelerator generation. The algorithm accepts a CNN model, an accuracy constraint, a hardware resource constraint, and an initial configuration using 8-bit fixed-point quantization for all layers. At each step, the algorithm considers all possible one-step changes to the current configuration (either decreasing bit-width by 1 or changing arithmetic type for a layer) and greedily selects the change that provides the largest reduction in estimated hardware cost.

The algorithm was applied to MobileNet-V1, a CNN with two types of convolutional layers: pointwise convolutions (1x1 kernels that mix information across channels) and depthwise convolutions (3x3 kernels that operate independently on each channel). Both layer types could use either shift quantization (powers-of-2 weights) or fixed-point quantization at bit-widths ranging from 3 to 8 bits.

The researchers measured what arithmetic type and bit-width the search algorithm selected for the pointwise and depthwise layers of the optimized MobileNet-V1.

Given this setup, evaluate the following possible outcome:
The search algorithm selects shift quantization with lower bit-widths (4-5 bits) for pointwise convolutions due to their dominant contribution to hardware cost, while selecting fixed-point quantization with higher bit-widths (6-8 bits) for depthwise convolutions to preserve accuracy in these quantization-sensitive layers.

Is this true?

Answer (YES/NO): NO